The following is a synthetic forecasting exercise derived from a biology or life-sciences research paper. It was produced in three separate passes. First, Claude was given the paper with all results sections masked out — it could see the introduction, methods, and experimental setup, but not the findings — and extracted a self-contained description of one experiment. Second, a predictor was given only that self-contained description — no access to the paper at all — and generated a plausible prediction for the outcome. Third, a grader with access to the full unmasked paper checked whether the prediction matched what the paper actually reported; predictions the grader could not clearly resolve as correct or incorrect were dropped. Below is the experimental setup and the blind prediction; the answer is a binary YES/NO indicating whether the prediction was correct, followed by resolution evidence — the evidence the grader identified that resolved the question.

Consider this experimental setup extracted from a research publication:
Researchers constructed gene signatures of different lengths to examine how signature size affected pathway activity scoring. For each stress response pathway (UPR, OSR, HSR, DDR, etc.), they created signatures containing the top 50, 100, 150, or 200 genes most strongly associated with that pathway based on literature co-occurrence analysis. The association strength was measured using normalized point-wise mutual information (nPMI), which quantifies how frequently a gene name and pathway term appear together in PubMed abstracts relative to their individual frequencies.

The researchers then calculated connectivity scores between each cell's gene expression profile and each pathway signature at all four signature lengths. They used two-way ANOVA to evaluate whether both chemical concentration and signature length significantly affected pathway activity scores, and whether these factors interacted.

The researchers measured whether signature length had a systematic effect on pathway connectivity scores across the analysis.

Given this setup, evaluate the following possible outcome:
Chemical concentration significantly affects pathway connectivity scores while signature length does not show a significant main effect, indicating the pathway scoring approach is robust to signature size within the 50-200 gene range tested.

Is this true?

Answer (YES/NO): NO